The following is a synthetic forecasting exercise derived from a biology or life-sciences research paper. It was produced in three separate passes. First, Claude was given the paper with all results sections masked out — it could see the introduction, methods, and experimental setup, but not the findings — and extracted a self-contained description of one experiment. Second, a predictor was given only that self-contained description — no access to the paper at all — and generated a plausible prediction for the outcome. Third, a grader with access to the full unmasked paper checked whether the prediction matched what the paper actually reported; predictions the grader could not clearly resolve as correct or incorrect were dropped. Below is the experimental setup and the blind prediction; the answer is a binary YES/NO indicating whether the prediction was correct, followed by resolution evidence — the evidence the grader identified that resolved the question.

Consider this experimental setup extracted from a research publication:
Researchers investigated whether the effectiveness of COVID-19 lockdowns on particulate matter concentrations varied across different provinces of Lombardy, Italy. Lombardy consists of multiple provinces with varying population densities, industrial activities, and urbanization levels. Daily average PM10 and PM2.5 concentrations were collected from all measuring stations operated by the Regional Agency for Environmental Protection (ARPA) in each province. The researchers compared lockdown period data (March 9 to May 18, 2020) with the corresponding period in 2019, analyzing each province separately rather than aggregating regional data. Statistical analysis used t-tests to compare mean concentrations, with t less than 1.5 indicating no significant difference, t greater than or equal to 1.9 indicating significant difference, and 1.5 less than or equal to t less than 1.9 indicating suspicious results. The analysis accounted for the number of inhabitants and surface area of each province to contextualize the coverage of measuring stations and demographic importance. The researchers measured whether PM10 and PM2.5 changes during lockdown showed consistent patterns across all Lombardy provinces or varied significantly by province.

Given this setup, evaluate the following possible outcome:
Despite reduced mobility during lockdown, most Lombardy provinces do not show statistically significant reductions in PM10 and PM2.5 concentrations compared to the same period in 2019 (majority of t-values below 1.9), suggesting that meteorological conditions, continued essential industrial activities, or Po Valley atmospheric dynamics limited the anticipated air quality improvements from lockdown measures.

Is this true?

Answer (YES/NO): NO